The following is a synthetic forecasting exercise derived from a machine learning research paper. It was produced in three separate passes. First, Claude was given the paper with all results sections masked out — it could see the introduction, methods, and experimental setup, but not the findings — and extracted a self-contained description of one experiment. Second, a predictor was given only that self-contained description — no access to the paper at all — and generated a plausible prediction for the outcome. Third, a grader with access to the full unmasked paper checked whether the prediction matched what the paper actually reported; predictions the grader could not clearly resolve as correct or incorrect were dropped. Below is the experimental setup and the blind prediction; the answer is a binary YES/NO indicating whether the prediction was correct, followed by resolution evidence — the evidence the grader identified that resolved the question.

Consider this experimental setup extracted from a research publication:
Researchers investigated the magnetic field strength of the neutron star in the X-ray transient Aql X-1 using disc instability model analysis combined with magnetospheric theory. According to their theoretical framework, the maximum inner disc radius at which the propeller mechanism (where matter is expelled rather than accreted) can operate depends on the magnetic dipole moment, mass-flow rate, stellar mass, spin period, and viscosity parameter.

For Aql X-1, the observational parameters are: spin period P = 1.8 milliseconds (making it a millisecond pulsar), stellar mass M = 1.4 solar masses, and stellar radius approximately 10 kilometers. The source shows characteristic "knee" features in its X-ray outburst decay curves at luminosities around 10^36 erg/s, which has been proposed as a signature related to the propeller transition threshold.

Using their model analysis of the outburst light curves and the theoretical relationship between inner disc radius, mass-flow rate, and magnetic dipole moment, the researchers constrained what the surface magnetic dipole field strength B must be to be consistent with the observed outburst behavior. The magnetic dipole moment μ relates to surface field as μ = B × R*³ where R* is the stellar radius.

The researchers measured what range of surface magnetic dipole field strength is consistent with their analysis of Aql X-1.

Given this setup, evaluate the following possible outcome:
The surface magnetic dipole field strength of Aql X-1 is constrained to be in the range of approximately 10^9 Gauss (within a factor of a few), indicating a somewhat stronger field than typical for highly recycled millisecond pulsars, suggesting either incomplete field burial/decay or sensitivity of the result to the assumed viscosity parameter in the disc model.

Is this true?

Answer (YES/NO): NO